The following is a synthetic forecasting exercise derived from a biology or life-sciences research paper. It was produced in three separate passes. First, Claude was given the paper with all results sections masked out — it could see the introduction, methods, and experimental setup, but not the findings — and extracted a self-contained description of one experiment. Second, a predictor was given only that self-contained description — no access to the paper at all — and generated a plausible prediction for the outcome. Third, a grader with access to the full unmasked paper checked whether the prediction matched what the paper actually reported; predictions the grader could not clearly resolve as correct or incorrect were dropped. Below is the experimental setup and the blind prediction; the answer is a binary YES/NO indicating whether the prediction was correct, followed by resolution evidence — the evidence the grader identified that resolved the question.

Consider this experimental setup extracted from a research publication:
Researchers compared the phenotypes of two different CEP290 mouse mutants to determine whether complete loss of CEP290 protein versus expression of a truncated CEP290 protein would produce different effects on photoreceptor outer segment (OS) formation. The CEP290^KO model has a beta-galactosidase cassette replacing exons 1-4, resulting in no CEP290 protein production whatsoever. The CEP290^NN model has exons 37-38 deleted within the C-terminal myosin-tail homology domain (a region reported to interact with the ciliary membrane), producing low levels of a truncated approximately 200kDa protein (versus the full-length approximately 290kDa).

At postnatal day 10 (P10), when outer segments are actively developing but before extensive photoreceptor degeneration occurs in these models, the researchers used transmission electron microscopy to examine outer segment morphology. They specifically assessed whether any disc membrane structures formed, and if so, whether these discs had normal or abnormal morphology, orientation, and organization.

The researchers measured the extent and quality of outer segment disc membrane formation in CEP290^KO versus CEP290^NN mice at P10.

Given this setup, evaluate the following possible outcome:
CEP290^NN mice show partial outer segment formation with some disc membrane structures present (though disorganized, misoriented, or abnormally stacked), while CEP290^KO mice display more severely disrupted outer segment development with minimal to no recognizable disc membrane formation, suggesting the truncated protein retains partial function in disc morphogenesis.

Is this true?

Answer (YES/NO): YES